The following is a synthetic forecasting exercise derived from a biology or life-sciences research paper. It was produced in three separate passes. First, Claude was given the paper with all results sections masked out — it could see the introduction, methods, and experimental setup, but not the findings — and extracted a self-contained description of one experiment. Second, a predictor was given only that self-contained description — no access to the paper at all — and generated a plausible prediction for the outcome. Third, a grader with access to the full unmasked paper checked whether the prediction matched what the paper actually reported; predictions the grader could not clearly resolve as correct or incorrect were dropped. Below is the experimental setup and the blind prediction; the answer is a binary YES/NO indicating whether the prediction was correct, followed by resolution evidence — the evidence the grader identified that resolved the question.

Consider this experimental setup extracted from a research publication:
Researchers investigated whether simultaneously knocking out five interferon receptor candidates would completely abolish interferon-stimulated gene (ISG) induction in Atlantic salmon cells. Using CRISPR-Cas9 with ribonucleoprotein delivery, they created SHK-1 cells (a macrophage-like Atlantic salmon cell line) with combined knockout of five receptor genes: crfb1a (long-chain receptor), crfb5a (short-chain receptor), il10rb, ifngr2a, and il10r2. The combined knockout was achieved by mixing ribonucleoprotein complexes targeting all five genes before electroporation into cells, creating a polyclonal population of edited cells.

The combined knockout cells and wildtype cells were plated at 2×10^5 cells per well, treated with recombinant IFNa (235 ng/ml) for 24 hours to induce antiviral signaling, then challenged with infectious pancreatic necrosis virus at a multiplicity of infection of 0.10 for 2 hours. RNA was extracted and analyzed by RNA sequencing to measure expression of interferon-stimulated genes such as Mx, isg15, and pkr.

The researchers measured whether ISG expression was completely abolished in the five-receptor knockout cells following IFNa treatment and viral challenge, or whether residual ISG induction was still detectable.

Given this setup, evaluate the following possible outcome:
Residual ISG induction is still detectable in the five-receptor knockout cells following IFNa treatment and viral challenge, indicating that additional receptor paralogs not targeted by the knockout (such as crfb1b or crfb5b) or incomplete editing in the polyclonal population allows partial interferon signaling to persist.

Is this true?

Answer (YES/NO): YES